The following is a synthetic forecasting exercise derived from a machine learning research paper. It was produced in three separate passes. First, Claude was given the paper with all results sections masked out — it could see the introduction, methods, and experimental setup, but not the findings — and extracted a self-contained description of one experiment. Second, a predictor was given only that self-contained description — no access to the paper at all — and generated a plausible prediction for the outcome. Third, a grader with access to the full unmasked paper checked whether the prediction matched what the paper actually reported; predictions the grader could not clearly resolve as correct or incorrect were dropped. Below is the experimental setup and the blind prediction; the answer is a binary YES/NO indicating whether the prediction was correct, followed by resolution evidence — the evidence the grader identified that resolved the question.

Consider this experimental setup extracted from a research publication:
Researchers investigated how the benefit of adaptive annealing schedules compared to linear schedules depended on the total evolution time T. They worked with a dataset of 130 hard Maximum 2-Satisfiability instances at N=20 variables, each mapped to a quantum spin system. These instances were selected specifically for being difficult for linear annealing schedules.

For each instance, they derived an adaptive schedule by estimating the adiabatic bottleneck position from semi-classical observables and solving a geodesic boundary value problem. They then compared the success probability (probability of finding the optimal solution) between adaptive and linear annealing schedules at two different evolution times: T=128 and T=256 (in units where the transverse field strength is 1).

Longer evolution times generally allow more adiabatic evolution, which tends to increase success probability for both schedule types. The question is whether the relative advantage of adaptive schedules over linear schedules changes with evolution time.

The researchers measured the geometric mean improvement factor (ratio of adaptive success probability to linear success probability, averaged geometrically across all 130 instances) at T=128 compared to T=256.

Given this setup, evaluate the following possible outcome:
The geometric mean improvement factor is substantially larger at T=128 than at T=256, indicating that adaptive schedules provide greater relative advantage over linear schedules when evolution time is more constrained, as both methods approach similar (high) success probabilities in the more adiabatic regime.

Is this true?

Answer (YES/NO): NO